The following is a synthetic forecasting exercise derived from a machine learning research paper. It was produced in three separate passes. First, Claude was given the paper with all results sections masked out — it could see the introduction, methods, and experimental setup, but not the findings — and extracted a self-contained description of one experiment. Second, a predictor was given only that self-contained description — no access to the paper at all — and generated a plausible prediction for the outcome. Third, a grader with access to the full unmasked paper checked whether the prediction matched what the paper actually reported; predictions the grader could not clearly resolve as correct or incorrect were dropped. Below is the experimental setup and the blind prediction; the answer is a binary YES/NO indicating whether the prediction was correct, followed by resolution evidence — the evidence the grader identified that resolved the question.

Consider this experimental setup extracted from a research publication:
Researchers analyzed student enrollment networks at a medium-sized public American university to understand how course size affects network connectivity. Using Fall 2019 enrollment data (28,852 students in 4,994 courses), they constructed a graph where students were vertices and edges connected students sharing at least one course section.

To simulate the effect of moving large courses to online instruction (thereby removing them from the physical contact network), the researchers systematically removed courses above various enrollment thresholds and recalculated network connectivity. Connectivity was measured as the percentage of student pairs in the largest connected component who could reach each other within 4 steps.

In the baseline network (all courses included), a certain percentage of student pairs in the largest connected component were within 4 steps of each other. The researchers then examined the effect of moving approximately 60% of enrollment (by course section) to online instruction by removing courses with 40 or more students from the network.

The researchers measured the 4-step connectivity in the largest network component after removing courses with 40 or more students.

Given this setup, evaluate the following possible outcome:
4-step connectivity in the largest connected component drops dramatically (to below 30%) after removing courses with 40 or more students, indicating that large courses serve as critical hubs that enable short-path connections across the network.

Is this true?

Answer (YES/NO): NO